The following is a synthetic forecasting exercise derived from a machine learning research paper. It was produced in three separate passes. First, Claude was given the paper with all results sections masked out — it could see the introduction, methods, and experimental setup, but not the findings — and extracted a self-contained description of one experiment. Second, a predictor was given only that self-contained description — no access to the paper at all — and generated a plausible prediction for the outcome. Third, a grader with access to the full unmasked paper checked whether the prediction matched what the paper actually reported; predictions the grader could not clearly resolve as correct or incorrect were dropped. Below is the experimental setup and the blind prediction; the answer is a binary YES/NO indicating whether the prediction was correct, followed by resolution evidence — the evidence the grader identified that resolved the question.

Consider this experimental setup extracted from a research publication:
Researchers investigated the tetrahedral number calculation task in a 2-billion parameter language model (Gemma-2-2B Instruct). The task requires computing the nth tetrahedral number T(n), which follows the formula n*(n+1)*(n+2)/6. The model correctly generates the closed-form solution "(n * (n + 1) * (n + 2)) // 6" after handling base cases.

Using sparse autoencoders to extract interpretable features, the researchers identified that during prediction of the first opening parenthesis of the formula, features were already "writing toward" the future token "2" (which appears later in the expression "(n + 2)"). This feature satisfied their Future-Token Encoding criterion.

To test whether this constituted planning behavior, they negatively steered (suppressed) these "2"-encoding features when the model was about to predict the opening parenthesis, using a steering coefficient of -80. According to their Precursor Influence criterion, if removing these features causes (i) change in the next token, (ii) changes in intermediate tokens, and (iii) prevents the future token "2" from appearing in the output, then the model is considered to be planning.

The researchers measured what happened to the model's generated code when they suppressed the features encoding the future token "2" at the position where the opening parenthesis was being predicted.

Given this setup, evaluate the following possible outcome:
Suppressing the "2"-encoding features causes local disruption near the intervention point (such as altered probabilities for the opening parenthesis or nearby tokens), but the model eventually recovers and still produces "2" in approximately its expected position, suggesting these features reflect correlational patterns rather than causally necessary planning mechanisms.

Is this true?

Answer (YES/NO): NO